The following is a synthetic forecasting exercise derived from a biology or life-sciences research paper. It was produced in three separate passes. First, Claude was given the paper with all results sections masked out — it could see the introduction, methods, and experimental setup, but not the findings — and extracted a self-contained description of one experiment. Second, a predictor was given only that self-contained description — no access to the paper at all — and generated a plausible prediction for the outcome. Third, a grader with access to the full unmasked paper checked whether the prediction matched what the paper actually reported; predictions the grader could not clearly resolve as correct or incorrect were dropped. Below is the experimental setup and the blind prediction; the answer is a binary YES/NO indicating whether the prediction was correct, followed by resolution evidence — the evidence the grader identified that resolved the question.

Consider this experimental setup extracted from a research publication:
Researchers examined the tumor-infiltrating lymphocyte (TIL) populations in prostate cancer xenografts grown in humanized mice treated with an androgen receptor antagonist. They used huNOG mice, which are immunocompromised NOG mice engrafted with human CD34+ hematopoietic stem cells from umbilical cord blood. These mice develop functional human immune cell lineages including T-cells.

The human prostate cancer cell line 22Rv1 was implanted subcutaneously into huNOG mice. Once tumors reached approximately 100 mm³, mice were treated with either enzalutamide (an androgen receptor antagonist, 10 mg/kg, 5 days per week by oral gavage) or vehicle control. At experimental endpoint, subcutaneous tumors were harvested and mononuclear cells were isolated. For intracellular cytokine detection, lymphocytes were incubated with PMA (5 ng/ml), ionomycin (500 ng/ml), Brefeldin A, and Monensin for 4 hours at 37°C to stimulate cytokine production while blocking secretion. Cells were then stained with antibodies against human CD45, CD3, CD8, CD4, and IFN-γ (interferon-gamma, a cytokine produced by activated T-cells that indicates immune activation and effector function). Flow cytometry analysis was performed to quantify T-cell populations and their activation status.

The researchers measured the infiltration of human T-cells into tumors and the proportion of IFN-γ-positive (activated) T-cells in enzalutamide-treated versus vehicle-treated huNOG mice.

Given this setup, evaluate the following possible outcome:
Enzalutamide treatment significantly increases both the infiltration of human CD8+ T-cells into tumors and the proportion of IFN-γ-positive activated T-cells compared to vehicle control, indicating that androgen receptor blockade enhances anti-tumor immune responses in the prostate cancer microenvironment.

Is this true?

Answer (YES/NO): NO